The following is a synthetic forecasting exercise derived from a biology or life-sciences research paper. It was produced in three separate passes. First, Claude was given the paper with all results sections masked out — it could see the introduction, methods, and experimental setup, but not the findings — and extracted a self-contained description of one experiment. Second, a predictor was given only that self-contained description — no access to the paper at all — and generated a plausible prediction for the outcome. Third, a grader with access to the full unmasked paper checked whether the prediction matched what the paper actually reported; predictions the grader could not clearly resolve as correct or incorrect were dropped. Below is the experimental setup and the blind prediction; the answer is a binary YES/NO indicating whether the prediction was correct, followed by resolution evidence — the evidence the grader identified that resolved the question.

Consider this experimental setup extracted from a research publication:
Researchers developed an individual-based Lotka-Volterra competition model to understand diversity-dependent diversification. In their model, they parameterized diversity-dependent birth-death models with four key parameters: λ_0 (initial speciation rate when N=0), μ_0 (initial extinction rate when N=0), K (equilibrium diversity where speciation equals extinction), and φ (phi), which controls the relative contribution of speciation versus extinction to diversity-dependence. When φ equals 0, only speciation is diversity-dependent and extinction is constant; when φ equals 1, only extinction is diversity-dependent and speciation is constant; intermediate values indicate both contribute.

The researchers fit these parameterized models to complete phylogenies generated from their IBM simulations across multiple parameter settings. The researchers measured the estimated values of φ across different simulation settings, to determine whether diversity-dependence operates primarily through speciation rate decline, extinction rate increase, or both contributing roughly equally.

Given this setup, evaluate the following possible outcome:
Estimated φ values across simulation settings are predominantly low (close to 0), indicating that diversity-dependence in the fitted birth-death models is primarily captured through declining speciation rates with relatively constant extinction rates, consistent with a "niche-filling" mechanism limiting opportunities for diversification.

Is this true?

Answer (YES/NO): NO